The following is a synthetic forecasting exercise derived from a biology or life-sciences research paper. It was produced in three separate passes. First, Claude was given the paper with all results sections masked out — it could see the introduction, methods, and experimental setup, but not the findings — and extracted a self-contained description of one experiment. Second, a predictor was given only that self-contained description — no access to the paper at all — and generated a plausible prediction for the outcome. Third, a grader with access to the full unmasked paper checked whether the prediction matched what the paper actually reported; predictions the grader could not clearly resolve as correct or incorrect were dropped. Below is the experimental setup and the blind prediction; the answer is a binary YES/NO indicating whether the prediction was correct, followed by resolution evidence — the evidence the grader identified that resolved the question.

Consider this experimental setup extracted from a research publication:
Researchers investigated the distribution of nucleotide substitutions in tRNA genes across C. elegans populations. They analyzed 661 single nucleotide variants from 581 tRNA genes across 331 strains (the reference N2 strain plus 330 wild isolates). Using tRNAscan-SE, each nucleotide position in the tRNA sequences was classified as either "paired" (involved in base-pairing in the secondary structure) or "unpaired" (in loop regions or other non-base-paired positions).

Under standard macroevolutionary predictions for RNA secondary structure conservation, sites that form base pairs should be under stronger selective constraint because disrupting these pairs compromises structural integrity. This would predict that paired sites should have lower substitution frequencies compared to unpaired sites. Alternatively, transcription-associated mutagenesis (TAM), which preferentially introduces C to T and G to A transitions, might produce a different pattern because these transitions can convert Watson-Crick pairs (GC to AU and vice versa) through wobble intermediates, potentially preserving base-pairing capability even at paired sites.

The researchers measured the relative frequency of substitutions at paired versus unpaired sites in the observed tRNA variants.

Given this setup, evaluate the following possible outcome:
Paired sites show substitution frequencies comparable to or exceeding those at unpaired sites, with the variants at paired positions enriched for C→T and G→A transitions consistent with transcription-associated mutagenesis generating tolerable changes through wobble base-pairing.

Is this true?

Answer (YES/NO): NO